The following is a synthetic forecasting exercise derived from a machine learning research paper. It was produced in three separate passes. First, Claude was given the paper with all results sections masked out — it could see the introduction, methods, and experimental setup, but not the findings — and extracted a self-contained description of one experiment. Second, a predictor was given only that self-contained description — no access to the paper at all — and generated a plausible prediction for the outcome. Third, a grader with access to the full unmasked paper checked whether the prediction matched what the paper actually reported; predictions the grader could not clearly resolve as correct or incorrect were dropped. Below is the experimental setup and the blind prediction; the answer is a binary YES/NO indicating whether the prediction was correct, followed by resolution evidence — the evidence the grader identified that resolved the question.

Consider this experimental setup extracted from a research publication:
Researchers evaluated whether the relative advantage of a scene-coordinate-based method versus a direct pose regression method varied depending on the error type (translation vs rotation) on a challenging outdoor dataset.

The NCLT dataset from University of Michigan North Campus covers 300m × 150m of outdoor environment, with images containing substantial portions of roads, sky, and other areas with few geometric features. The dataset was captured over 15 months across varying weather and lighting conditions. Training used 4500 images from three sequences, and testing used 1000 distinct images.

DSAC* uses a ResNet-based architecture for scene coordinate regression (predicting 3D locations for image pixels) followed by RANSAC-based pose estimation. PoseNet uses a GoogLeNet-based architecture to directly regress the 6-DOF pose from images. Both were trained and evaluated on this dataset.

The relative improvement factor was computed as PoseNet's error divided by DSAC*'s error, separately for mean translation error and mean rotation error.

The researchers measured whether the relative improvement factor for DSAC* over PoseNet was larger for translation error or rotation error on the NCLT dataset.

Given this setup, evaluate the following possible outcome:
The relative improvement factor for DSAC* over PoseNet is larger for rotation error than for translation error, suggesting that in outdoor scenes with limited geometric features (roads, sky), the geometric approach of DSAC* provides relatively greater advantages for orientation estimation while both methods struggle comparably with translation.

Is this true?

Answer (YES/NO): YES